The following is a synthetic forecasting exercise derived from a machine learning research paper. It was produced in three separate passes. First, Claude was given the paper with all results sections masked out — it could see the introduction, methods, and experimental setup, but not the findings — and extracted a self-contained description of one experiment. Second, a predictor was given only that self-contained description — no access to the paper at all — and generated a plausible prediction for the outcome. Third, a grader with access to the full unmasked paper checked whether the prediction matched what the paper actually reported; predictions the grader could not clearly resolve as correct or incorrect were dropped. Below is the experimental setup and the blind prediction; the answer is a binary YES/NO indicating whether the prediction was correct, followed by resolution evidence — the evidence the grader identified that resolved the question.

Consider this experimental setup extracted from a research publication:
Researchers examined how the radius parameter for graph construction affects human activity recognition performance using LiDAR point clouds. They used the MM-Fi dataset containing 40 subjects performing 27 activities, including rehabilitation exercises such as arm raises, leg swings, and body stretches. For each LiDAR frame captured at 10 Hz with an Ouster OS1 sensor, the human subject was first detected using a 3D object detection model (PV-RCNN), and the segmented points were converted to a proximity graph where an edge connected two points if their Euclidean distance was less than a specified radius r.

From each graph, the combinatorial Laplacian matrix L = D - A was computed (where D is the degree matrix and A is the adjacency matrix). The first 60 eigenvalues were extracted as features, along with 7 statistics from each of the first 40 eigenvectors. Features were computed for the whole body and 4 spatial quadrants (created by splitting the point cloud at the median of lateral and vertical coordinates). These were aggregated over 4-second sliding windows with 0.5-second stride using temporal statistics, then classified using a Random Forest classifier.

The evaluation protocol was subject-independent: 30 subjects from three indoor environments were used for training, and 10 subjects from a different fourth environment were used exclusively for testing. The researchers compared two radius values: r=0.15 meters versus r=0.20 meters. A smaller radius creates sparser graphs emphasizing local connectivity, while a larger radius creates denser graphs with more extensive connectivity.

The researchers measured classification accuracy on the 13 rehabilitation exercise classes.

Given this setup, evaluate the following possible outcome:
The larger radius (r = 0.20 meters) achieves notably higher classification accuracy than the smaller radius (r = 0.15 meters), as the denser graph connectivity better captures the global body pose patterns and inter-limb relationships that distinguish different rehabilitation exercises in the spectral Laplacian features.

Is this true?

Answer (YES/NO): YES